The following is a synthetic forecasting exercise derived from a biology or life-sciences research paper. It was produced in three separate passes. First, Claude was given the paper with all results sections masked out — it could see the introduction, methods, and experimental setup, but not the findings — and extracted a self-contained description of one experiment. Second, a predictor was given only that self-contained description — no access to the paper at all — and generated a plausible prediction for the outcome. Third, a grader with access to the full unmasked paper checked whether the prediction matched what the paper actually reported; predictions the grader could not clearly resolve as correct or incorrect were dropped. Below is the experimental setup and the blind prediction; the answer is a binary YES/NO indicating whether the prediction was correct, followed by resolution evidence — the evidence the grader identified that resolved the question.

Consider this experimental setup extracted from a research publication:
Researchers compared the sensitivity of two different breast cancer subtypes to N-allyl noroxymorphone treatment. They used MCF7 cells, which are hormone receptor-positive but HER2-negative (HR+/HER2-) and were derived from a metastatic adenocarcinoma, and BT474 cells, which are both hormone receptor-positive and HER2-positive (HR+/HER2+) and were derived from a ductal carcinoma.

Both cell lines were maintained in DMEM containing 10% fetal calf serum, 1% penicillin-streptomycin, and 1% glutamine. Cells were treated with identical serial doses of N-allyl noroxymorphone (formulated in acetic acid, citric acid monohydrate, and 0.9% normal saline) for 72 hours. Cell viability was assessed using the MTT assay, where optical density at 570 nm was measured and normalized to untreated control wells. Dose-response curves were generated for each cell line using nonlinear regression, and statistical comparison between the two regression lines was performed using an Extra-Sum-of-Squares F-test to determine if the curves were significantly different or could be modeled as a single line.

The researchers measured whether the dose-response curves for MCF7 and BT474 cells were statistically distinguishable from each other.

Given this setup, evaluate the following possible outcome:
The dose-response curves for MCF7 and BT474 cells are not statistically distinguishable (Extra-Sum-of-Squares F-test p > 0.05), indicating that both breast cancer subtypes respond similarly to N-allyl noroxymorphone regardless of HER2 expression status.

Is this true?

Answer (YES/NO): NO